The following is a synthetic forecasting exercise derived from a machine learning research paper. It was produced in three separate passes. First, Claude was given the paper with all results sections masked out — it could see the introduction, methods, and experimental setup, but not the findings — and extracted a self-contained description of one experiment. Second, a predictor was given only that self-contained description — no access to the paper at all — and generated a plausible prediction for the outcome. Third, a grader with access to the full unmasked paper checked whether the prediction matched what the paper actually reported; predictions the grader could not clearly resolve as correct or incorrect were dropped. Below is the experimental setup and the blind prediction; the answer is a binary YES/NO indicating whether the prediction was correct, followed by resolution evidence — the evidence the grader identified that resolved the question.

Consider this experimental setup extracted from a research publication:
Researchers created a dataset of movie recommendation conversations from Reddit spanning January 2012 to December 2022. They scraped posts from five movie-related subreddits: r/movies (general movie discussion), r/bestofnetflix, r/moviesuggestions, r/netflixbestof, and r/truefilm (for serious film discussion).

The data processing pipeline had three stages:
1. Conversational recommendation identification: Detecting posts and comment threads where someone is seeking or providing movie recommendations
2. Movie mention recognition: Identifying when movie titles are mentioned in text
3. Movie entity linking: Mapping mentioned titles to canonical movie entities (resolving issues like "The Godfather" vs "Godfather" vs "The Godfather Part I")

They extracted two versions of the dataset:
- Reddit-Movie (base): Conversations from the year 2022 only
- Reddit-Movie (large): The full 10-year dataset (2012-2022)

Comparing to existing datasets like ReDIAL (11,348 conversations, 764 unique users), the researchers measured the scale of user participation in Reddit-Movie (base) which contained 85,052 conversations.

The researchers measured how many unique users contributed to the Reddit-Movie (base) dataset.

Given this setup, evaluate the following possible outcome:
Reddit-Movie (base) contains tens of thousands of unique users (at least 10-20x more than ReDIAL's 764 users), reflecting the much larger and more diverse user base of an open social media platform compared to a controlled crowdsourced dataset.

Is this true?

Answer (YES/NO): NO